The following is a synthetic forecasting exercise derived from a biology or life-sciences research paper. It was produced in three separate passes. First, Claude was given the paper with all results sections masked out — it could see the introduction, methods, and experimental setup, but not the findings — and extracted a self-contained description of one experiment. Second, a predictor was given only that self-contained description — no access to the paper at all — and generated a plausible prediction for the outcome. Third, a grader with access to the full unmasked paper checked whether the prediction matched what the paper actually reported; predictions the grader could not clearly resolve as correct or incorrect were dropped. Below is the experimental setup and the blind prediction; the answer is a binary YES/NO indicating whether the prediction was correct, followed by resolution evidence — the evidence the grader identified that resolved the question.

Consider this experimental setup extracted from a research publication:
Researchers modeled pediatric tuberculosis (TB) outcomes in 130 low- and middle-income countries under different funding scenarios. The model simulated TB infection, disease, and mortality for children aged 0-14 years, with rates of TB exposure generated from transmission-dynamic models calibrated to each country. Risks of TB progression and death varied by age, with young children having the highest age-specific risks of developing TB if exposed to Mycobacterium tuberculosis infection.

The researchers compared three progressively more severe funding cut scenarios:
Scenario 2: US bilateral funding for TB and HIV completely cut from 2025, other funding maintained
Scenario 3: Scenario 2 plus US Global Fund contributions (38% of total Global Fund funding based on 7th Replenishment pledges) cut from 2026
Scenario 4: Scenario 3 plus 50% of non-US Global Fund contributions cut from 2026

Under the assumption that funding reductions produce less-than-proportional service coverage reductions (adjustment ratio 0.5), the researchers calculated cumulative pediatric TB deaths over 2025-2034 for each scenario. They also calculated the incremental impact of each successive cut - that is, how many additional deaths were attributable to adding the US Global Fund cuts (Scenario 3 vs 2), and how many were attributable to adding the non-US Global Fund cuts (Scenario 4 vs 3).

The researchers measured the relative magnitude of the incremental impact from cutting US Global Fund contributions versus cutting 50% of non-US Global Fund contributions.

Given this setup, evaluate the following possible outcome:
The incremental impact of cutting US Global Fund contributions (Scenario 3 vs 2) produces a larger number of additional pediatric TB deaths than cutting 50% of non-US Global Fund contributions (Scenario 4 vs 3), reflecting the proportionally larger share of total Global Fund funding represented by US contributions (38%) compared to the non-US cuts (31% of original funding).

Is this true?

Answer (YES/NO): YES